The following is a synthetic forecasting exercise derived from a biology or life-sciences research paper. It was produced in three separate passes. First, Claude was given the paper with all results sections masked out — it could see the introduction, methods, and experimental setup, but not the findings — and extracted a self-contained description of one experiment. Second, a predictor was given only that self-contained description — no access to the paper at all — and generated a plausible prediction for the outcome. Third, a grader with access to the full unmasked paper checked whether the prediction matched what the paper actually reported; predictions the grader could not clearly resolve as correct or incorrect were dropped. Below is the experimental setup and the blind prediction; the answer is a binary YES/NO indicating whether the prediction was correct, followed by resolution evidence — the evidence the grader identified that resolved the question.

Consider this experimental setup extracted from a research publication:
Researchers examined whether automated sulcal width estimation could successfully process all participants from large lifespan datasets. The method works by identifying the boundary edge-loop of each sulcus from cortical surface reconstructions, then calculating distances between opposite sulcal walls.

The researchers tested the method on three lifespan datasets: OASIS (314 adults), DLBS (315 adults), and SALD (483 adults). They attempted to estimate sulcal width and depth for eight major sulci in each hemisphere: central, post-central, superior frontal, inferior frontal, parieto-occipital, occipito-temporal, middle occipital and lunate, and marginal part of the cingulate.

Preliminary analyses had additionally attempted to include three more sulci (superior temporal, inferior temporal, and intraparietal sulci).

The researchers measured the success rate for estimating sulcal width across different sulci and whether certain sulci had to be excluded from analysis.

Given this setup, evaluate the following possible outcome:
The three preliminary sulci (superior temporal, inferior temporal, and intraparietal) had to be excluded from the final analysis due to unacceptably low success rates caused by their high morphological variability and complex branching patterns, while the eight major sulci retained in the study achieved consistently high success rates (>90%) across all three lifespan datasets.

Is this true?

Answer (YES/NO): NO